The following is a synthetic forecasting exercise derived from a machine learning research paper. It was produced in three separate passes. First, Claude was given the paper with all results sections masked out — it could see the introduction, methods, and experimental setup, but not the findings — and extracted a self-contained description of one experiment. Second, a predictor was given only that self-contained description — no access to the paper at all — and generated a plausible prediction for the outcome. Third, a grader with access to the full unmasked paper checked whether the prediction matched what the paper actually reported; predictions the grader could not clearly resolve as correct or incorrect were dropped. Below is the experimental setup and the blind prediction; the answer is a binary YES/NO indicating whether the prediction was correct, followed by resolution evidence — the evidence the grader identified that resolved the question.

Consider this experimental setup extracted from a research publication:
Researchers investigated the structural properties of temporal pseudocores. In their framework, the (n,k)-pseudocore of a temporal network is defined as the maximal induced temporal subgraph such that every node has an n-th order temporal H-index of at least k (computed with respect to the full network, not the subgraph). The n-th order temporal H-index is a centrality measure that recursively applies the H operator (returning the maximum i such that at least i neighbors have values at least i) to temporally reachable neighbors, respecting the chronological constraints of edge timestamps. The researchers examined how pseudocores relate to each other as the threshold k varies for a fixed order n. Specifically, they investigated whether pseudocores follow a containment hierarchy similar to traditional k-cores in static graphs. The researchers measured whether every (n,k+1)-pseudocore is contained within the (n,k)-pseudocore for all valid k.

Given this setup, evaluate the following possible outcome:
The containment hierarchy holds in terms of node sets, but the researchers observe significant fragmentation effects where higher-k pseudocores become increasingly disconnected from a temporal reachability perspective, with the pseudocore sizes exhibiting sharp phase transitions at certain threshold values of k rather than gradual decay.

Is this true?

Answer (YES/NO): NO